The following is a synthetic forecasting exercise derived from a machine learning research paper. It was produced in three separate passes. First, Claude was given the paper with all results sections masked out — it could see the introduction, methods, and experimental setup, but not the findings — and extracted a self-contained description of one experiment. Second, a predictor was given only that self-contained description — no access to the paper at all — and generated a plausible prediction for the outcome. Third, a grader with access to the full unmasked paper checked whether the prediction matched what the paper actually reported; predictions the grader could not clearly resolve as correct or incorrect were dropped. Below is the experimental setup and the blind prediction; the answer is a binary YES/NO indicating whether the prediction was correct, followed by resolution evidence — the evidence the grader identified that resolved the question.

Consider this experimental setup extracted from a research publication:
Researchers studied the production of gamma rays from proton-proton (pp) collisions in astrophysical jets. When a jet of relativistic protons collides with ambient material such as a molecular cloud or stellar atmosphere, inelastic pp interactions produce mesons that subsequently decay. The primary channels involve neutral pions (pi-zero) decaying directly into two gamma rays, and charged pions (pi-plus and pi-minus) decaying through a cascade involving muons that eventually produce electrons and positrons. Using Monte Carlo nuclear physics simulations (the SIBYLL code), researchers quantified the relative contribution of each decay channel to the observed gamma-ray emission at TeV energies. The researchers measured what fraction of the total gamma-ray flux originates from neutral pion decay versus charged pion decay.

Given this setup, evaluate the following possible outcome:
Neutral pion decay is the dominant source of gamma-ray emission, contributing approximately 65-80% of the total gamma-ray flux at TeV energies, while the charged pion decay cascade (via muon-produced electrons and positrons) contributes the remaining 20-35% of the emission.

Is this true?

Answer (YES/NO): NO